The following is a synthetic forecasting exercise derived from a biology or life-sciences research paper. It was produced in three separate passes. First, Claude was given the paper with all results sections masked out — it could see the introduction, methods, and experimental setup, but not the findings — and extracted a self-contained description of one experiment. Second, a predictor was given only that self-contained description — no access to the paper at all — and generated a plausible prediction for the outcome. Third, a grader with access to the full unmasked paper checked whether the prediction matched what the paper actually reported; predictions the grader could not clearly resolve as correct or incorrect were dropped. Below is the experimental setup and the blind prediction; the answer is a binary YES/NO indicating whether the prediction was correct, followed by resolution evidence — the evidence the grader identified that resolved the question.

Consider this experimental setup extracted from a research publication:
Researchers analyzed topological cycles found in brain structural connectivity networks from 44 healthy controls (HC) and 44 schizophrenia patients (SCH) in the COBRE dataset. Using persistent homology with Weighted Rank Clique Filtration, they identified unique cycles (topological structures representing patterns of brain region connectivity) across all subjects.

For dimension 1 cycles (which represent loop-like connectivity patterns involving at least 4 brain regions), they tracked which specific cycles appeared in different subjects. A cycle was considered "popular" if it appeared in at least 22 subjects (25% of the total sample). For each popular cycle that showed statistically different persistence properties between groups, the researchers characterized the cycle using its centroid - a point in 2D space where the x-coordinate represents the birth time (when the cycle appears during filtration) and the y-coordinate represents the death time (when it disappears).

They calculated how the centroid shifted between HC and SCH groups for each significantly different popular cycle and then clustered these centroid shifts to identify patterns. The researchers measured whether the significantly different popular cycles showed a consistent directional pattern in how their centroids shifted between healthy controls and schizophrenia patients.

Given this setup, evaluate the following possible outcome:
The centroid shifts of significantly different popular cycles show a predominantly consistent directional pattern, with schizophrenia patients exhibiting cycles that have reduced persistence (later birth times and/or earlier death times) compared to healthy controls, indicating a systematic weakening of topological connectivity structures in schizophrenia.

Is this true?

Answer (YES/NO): NO